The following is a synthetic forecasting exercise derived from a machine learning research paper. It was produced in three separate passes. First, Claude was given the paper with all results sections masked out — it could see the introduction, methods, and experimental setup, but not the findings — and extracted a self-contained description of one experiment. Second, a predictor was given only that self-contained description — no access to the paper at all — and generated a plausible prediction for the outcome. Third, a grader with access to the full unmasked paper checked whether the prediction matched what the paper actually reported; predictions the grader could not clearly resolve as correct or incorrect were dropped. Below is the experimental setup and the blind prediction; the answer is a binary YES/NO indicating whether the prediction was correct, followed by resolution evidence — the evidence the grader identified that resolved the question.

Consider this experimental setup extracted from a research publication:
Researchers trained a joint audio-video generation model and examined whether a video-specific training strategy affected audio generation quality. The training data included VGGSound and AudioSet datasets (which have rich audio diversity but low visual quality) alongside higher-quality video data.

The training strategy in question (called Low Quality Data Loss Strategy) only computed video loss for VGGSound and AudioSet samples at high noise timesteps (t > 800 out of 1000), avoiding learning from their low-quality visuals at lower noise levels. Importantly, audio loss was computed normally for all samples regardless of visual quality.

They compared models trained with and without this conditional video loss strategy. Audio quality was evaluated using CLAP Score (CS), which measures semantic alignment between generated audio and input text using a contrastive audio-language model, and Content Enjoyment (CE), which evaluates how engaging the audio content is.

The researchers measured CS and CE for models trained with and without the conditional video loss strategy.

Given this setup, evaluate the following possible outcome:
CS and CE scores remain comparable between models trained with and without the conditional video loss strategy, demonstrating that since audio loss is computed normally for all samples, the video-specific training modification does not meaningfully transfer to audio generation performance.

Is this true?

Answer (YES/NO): NO